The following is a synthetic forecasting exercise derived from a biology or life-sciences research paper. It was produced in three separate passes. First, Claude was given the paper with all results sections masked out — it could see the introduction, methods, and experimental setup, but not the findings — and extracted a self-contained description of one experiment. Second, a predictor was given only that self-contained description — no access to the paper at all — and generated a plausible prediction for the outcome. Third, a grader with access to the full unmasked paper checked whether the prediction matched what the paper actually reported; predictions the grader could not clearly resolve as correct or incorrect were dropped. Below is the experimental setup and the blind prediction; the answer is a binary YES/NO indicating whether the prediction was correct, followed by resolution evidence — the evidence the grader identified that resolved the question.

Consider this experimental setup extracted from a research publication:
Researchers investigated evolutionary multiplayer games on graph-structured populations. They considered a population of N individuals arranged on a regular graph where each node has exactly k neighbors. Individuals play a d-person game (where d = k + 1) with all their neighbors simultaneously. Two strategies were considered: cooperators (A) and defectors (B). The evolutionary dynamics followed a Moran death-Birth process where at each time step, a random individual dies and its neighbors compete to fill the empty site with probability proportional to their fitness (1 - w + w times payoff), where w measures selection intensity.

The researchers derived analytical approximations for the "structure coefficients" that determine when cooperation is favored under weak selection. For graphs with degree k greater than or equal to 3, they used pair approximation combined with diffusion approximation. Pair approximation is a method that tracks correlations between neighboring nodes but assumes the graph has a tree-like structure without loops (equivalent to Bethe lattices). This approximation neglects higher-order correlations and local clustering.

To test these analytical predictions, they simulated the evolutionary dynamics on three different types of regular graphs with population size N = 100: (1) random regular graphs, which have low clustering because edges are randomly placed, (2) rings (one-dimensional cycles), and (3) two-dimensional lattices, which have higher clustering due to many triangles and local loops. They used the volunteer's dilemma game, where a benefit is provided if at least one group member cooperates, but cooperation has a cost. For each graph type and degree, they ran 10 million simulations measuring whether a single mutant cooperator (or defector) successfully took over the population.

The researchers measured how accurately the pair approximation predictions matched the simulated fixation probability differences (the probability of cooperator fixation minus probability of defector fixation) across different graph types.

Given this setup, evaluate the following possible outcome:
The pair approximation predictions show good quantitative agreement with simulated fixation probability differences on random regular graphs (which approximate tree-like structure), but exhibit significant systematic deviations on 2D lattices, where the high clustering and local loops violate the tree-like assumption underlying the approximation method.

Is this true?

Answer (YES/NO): YES